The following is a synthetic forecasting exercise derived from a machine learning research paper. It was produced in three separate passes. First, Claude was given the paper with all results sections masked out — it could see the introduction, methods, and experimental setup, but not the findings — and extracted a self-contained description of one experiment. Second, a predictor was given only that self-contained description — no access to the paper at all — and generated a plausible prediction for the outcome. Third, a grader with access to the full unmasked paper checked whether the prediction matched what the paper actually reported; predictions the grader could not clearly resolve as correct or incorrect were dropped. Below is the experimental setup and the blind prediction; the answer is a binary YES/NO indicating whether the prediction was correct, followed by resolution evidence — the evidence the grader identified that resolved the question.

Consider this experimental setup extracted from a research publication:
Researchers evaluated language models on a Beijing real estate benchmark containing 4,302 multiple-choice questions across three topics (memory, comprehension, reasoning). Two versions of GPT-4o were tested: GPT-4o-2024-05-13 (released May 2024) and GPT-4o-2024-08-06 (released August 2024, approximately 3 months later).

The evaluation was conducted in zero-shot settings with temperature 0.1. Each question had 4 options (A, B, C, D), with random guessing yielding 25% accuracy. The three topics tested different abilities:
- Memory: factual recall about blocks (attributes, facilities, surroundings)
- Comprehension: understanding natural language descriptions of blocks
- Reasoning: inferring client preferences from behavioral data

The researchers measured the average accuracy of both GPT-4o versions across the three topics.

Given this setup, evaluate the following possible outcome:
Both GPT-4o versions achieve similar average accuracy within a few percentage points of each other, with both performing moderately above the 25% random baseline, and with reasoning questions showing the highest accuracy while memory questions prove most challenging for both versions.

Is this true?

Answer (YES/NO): NO